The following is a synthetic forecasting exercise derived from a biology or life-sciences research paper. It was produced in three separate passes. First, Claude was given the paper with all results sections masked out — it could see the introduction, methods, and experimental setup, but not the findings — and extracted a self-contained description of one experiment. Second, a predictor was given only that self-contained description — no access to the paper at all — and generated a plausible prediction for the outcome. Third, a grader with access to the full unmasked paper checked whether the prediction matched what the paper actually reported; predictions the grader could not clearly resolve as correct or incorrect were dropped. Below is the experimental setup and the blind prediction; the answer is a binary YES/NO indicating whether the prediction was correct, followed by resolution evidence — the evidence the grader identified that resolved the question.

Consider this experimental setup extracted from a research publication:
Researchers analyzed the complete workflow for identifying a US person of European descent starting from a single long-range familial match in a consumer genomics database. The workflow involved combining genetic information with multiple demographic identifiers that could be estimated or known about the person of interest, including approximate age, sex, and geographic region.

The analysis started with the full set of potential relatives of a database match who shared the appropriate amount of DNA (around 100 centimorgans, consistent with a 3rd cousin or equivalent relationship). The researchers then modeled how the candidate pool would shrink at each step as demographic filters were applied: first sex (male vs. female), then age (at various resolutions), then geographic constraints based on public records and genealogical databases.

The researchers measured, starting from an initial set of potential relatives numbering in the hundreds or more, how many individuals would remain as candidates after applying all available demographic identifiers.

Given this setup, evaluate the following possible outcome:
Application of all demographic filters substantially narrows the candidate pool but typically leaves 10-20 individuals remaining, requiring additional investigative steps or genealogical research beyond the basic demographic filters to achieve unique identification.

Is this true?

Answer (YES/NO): YES